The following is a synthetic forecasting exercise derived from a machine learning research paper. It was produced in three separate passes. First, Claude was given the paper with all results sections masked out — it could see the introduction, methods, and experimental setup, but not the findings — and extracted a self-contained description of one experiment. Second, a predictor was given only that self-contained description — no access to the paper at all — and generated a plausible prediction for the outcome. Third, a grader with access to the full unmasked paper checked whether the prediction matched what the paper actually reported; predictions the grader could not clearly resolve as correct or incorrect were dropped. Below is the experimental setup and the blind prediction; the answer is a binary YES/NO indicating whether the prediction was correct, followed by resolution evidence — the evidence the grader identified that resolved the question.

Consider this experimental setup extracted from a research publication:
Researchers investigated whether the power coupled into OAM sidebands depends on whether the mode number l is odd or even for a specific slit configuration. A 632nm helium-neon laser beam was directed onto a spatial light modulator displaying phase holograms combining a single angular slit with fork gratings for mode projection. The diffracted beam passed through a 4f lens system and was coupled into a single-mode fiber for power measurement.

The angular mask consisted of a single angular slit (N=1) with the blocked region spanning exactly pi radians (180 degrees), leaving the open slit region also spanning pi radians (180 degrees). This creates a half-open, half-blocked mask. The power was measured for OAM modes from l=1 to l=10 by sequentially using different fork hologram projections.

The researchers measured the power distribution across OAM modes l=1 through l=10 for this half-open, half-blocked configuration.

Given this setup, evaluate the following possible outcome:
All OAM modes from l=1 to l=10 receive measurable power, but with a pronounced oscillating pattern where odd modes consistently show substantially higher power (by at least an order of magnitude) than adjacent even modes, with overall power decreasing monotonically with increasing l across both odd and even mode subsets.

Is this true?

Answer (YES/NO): NO